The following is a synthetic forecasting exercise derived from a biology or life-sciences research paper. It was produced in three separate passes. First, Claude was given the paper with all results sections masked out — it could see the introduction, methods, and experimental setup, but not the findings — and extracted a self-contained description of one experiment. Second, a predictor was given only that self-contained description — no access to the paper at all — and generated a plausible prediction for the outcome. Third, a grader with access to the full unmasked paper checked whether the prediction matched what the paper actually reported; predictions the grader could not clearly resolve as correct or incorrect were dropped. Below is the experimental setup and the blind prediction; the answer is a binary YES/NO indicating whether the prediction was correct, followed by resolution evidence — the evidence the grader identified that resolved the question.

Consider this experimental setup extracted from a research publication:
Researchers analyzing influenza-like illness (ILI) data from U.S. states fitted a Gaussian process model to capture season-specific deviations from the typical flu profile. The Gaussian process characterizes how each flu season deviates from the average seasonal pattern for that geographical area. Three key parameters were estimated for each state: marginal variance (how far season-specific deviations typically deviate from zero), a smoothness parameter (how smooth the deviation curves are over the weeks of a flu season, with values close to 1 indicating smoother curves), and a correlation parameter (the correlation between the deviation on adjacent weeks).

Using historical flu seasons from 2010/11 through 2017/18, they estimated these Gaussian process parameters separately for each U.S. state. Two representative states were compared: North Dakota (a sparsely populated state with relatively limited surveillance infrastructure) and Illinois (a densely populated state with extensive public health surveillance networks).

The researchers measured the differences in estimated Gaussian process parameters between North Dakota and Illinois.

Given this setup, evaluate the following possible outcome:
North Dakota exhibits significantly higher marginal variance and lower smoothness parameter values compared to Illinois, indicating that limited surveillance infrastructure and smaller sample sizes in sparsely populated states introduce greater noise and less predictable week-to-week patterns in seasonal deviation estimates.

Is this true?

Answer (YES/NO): YES